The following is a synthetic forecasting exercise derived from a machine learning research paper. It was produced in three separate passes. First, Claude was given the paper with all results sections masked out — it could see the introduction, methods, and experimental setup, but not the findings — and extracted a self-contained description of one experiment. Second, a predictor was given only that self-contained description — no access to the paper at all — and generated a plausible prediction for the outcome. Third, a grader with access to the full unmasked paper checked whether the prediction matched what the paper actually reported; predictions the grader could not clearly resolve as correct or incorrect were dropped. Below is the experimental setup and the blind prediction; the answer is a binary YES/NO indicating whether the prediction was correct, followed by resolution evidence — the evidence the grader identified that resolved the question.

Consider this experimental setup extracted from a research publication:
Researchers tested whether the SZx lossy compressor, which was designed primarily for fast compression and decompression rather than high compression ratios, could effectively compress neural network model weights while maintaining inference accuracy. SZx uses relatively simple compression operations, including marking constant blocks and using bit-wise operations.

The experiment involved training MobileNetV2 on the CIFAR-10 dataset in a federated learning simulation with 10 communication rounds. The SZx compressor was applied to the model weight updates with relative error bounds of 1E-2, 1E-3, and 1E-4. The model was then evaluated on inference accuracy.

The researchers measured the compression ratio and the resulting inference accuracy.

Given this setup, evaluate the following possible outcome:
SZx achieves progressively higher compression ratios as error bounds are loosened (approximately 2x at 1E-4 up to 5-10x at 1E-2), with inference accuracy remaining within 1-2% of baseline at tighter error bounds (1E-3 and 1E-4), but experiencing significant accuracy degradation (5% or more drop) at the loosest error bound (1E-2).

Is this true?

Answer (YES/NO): NO